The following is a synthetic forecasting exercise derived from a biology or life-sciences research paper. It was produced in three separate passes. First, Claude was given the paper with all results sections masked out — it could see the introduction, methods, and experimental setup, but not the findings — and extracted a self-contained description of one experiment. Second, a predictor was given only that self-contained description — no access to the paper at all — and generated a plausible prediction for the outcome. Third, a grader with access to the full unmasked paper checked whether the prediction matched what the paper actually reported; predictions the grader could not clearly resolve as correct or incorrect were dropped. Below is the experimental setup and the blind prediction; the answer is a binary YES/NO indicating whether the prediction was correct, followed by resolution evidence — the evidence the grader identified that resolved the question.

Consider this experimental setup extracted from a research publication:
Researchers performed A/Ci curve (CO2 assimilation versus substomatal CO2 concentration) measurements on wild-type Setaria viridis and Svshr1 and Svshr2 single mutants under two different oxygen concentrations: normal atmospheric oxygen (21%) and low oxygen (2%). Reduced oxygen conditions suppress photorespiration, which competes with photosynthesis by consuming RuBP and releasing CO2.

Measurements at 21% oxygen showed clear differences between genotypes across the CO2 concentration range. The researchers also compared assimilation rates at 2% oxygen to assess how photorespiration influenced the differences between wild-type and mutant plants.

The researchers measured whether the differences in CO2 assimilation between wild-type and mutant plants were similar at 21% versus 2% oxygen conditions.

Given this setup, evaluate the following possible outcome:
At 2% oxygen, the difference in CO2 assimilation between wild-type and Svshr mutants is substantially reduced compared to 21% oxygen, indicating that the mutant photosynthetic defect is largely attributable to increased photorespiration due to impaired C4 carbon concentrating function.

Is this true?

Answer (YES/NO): YES